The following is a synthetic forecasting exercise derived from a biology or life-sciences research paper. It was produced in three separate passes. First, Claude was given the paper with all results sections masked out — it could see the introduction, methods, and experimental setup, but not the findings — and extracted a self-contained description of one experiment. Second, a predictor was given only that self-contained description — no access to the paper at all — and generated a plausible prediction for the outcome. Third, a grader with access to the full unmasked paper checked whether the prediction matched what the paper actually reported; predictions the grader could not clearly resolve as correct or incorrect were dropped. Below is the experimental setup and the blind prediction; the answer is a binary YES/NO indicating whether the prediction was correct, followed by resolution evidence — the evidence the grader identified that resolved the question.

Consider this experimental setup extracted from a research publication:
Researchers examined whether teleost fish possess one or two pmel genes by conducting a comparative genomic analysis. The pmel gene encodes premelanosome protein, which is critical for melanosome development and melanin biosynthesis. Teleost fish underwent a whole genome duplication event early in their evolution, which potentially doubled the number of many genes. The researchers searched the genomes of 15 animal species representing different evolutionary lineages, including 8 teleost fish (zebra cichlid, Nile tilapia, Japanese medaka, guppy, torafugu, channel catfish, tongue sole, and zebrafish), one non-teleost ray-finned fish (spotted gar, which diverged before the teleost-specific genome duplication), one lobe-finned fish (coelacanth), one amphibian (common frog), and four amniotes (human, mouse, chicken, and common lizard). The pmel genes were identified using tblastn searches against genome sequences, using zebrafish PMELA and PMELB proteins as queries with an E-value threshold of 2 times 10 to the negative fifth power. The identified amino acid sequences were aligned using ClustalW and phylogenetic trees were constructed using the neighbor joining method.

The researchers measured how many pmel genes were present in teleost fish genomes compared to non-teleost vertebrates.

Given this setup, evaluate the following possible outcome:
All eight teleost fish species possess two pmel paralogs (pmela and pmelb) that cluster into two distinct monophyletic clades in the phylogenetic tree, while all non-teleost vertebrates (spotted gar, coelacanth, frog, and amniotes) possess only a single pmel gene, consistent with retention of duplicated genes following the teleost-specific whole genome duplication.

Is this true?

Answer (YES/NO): YES